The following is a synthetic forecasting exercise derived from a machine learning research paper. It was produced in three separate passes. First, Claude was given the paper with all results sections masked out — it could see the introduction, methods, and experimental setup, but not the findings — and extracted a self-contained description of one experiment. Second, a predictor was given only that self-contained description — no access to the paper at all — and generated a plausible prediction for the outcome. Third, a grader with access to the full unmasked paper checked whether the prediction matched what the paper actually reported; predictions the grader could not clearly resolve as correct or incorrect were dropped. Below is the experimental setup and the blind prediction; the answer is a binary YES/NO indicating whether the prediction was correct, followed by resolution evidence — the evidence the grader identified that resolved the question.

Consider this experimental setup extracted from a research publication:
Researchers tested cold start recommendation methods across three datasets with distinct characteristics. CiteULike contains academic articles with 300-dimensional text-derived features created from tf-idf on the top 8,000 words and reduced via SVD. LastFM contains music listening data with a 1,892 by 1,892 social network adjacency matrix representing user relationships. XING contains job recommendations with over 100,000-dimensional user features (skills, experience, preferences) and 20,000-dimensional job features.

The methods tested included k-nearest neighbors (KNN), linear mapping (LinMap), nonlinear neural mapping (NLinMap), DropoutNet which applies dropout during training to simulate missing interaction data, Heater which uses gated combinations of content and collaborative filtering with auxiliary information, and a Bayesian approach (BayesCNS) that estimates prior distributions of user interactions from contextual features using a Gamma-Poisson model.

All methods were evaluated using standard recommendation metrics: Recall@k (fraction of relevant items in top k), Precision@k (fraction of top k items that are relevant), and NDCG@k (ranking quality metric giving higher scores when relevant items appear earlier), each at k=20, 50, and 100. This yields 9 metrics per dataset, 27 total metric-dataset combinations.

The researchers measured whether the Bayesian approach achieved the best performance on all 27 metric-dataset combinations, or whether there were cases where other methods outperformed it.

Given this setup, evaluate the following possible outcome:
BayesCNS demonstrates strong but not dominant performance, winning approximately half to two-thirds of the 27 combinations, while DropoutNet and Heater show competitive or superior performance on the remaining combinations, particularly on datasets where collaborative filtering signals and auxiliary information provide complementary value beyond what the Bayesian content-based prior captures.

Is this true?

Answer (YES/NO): NO